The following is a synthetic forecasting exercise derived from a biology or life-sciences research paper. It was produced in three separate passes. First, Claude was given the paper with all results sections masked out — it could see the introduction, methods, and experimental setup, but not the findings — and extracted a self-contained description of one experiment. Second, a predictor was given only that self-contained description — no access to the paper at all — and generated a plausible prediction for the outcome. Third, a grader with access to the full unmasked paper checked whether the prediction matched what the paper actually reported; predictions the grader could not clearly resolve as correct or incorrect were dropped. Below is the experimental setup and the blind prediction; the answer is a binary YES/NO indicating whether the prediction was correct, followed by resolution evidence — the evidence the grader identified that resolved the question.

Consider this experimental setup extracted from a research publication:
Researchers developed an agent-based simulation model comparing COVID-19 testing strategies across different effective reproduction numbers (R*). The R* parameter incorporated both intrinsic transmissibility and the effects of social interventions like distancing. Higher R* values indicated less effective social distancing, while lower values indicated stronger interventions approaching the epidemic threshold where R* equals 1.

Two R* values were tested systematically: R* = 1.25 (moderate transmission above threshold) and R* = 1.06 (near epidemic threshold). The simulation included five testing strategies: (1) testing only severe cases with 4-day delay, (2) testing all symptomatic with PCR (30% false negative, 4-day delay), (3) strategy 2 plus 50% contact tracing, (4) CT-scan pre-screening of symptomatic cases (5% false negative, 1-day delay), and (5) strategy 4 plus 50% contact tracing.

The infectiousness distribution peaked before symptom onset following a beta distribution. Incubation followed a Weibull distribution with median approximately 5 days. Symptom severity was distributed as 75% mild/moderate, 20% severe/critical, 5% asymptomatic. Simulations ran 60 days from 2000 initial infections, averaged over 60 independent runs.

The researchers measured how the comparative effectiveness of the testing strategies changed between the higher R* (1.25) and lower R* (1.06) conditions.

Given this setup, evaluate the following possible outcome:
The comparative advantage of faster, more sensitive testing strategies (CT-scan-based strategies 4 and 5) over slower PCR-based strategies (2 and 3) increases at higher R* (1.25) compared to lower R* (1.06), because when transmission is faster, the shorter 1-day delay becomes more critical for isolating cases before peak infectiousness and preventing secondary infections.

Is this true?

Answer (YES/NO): NO